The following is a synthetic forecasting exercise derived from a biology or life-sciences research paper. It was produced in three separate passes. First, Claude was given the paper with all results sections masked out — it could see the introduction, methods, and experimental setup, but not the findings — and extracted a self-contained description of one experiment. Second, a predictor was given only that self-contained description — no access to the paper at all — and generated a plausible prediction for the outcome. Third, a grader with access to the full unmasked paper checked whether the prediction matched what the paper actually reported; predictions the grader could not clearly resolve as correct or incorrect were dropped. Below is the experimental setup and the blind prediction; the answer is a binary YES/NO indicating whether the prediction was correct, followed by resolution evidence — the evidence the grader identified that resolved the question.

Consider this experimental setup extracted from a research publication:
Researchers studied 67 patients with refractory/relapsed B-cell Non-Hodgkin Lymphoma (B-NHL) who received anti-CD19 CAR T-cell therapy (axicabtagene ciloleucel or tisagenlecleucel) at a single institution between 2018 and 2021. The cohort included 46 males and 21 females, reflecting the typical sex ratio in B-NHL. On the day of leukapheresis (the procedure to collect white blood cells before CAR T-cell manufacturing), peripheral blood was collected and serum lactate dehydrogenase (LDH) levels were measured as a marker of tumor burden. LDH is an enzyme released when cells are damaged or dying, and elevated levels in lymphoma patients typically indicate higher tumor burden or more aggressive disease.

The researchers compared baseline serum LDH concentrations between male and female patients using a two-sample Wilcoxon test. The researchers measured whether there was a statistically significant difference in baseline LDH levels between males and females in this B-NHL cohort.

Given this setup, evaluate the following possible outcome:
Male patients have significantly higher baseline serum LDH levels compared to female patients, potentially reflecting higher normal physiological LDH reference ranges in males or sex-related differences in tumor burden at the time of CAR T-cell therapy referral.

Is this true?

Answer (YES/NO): NO